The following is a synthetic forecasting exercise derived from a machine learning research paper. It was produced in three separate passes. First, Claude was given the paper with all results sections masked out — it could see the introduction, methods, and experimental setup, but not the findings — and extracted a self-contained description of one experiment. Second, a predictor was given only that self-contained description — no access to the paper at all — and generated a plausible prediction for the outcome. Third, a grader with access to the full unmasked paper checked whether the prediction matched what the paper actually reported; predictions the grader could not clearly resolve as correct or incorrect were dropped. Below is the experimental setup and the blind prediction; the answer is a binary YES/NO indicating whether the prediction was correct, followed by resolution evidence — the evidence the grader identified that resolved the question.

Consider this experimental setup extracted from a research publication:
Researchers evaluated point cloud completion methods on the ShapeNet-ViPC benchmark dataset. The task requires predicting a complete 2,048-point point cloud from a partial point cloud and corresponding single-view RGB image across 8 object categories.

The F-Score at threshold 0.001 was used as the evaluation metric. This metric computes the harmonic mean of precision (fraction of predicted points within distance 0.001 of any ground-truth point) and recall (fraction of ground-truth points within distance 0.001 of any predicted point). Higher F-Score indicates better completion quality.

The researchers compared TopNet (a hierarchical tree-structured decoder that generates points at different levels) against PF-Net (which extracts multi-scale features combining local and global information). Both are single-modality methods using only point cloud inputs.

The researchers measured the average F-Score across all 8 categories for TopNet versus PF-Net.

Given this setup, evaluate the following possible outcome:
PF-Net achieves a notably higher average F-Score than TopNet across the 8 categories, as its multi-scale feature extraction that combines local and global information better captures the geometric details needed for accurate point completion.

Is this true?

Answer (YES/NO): YES